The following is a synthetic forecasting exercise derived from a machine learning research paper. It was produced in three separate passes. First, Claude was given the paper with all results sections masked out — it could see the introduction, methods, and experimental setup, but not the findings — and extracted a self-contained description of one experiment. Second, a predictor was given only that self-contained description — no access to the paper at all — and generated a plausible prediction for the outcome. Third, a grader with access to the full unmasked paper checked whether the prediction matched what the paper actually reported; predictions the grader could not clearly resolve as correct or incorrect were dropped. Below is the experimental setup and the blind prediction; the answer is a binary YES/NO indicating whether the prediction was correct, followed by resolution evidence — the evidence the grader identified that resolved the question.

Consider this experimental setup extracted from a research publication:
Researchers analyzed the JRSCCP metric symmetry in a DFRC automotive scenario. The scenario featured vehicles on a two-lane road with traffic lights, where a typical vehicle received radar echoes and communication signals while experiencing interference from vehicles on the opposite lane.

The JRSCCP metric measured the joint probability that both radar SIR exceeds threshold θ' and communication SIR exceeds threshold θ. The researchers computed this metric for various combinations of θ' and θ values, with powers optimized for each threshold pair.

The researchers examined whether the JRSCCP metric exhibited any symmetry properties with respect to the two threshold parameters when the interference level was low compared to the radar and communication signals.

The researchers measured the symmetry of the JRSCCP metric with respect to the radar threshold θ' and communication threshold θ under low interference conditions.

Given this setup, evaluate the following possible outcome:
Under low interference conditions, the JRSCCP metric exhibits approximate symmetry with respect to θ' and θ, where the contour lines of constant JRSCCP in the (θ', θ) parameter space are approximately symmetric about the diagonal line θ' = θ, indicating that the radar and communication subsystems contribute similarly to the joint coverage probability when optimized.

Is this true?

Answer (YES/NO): YES